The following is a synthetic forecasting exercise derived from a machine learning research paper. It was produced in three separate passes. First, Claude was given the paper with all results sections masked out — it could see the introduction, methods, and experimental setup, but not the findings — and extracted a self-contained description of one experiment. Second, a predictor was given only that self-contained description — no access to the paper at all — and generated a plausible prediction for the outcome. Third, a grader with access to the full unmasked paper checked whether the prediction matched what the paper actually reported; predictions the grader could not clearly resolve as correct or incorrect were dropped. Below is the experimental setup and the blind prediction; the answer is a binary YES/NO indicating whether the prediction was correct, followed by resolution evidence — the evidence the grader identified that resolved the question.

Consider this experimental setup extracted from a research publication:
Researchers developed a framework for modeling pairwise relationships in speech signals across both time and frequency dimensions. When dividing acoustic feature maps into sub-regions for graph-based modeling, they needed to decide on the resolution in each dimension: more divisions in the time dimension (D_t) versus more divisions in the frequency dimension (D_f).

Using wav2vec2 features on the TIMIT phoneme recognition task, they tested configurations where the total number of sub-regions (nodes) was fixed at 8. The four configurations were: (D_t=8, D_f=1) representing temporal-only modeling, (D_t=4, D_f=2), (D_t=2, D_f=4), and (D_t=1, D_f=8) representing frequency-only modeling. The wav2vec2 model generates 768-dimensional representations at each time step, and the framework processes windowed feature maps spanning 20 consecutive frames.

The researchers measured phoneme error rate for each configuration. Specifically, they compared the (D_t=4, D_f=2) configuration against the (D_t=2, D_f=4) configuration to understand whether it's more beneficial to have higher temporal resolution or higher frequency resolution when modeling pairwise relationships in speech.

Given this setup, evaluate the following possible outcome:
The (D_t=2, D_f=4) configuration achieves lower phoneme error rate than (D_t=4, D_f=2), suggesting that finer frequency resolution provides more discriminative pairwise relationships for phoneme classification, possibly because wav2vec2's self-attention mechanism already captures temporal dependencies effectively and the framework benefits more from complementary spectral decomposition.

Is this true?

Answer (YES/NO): YES